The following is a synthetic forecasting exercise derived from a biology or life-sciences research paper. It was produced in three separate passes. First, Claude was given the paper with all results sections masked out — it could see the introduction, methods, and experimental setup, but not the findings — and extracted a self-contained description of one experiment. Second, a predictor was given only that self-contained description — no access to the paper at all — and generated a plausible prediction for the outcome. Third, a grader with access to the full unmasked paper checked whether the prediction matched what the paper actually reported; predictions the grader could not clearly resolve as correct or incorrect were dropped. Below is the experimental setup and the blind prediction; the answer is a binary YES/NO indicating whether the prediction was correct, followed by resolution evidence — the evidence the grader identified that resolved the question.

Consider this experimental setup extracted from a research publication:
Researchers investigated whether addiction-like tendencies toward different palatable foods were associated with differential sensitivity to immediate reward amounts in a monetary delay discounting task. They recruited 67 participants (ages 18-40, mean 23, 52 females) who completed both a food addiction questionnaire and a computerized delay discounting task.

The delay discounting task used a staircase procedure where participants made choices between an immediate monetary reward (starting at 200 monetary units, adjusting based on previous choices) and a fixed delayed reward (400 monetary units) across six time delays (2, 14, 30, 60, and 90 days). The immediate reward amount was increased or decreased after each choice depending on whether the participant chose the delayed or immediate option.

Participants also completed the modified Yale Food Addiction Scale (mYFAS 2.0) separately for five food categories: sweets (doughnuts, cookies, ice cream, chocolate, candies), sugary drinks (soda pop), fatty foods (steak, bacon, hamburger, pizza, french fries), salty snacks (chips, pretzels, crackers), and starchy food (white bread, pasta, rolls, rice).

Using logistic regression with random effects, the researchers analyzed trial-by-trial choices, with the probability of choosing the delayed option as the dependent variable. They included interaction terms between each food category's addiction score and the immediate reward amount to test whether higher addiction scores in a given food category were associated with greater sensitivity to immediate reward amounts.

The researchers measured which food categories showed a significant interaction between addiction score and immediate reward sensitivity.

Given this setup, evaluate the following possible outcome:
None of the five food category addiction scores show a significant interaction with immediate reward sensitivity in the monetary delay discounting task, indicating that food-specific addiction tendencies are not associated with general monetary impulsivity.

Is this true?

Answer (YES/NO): NO